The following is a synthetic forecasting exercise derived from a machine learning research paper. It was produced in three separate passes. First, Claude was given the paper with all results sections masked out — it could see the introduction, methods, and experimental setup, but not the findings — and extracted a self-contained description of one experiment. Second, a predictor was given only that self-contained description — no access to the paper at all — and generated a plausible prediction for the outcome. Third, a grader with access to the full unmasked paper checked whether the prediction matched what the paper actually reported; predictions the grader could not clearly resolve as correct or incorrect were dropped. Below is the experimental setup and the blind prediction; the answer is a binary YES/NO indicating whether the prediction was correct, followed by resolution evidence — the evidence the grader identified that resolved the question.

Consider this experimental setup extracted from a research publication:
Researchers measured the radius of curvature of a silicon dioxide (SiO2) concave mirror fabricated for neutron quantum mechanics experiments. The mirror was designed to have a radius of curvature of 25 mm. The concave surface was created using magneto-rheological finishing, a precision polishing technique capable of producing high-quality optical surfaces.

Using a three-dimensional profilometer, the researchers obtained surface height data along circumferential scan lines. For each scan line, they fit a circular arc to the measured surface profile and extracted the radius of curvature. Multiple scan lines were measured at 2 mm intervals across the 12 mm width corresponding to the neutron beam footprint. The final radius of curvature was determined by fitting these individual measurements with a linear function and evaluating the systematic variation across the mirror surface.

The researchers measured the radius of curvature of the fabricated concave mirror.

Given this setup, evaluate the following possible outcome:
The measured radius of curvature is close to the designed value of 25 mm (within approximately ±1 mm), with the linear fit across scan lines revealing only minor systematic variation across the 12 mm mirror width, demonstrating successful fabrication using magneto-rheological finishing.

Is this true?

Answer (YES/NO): YES